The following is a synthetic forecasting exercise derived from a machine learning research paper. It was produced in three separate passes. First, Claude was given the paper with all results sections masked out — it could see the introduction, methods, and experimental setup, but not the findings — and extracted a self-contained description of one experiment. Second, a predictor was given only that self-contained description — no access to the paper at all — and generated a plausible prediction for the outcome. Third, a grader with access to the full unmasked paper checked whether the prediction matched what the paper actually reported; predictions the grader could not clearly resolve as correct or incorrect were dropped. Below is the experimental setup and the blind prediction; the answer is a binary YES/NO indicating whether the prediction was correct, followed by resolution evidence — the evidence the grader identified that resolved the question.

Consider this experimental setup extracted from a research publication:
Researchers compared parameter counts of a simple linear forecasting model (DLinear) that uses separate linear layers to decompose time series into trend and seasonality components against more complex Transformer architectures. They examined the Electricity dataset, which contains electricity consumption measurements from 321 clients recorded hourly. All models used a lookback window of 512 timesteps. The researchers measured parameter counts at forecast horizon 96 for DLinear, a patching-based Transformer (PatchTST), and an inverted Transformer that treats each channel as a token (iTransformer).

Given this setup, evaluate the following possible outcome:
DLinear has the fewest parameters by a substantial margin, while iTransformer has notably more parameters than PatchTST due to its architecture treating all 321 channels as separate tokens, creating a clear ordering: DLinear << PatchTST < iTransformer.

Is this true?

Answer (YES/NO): YES